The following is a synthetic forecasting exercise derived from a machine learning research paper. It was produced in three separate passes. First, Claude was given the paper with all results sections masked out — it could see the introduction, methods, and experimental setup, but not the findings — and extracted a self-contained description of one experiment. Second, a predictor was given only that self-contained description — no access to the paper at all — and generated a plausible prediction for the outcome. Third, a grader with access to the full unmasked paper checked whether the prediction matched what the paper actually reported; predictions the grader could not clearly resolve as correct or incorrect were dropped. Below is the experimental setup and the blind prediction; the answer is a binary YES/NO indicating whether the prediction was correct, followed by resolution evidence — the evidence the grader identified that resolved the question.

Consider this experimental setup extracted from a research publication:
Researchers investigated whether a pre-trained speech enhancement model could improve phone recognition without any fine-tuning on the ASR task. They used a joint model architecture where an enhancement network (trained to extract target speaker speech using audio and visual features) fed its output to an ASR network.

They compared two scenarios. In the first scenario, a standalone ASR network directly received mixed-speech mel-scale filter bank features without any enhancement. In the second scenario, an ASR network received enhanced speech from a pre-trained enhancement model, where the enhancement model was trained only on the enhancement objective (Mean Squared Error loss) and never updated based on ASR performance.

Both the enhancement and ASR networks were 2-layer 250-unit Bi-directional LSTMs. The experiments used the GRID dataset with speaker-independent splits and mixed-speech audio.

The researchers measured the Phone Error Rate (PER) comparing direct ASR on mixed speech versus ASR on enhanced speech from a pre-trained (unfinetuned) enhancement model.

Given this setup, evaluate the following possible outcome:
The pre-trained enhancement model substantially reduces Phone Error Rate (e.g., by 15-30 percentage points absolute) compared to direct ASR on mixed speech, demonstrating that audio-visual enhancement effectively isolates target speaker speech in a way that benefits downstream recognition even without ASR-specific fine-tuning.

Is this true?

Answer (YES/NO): YES